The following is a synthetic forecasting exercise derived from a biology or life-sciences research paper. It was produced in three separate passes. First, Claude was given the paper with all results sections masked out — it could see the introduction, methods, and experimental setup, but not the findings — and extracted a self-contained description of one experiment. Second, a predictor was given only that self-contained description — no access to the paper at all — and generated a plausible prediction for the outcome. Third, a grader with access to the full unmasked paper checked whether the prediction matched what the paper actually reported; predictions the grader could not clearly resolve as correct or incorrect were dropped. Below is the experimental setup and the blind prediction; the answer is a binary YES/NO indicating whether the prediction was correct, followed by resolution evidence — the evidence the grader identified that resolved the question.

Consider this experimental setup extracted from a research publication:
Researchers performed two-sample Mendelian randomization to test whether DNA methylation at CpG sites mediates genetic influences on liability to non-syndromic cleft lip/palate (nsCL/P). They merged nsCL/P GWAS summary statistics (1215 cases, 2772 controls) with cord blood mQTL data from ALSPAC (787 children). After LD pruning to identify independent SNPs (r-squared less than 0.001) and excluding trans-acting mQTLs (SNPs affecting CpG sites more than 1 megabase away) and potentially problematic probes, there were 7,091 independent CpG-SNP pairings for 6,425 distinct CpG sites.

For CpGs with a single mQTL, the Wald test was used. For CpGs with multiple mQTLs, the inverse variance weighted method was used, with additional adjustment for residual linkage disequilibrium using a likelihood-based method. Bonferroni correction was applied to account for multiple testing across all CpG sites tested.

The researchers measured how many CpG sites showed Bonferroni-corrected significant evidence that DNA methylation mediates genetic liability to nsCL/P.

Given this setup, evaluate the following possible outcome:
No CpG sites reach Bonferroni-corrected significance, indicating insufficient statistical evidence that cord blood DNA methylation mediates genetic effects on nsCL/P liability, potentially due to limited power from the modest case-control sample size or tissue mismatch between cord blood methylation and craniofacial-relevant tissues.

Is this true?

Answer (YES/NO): NO